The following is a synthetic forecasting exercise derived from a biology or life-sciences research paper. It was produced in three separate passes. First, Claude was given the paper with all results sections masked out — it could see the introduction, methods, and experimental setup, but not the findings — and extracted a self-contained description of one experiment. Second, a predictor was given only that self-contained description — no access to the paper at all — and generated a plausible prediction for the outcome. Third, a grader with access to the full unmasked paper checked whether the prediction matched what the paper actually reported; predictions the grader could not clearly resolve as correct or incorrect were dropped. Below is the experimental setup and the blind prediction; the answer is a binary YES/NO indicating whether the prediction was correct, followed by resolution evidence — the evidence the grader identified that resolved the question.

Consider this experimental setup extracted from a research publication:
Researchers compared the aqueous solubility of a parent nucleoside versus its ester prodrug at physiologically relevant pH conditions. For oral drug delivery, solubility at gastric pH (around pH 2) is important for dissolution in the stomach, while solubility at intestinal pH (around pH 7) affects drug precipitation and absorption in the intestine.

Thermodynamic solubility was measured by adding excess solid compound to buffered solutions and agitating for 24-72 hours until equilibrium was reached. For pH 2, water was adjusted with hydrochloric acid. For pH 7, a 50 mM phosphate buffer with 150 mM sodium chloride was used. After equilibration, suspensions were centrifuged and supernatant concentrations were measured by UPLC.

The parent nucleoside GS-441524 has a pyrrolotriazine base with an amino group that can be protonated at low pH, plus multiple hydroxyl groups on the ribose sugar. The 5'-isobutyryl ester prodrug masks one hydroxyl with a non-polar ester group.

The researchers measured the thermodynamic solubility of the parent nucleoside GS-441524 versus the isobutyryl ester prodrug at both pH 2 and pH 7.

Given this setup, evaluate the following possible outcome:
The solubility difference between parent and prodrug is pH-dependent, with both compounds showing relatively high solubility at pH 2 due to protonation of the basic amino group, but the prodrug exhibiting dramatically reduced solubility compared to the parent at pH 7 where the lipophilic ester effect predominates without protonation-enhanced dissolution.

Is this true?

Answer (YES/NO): NO